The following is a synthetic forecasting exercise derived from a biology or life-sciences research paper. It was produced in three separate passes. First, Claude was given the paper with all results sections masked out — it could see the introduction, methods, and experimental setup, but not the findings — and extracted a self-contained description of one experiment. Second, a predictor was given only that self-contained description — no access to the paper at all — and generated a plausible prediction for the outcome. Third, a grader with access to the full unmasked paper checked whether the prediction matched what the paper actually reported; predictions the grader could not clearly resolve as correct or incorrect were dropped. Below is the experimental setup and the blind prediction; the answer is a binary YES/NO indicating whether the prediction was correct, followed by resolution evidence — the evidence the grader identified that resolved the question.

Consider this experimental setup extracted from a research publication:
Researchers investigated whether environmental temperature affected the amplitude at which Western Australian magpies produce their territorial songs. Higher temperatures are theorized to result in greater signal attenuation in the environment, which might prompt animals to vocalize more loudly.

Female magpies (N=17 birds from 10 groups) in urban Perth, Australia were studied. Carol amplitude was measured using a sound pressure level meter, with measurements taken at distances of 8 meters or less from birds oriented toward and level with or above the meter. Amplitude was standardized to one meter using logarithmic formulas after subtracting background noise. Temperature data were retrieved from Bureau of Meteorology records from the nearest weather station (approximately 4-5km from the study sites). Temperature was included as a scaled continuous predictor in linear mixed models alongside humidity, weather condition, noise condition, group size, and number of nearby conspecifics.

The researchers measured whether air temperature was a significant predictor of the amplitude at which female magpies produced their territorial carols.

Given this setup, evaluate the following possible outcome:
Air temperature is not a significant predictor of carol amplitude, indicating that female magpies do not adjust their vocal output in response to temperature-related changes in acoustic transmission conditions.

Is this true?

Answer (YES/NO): YES